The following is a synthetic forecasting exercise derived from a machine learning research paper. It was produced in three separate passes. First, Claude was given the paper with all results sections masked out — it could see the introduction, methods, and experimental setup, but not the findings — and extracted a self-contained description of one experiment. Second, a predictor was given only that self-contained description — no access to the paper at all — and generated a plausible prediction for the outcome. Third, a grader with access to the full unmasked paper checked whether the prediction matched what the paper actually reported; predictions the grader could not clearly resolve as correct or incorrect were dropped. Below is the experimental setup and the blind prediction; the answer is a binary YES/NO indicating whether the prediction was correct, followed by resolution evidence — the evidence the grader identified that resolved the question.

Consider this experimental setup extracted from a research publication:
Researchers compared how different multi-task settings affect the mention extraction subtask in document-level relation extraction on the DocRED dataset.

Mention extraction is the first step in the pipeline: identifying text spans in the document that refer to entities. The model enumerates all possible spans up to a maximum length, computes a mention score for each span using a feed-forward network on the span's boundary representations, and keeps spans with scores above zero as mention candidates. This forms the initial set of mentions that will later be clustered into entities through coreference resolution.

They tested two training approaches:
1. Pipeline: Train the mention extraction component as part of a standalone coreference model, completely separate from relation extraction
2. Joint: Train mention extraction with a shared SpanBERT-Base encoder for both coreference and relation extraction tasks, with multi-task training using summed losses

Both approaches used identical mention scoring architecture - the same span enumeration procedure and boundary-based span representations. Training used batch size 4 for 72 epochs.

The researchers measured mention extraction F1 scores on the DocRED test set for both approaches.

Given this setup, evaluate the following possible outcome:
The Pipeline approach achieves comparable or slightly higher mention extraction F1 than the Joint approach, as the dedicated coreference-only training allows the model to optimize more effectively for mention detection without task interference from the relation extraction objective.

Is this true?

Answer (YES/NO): NO